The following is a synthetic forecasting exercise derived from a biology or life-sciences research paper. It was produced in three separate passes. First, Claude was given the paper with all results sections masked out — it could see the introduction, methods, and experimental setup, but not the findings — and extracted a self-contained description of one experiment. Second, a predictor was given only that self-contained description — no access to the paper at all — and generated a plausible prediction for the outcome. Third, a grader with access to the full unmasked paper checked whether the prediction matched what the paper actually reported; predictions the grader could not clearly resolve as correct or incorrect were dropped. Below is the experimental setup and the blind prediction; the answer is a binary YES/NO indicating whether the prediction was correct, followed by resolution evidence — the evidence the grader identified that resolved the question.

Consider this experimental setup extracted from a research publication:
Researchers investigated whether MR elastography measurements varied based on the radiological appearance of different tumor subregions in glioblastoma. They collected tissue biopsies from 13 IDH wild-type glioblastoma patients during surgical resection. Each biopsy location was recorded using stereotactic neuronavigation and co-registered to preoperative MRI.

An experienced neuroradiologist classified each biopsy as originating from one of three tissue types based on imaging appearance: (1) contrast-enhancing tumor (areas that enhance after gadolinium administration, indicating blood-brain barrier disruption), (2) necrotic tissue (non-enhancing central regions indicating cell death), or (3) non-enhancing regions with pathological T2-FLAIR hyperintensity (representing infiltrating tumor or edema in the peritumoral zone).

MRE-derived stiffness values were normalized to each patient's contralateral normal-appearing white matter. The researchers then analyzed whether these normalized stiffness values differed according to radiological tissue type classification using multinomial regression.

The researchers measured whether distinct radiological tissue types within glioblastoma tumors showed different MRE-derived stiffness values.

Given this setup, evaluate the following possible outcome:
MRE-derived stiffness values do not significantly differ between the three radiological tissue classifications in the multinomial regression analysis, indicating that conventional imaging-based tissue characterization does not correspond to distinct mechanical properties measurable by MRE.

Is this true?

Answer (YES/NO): YES